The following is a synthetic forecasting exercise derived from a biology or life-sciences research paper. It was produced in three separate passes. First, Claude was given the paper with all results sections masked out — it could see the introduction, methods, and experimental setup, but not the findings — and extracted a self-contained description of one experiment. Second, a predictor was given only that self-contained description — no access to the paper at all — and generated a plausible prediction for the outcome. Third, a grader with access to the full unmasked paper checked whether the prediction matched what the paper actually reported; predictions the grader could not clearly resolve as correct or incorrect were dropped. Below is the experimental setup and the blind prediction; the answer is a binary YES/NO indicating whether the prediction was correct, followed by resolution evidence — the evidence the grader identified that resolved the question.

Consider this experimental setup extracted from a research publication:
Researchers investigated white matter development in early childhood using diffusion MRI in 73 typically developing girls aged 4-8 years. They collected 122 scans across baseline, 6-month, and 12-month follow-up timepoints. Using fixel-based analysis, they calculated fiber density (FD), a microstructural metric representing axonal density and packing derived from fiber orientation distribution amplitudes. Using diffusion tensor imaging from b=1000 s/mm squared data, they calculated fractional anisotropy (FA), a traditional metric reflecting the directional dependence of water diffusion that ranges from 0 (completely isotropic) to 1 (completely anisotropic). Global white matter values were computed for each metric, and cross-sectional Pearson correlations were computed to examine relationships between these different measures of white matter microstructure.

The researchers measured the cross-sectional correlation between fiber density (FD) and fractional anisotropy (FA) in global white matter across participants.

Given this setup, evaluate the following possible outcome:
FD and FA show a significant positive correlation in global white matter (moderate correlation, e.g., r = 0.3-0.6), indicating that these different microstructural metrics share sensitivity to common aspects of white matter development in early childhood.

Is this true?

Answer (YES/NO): YES